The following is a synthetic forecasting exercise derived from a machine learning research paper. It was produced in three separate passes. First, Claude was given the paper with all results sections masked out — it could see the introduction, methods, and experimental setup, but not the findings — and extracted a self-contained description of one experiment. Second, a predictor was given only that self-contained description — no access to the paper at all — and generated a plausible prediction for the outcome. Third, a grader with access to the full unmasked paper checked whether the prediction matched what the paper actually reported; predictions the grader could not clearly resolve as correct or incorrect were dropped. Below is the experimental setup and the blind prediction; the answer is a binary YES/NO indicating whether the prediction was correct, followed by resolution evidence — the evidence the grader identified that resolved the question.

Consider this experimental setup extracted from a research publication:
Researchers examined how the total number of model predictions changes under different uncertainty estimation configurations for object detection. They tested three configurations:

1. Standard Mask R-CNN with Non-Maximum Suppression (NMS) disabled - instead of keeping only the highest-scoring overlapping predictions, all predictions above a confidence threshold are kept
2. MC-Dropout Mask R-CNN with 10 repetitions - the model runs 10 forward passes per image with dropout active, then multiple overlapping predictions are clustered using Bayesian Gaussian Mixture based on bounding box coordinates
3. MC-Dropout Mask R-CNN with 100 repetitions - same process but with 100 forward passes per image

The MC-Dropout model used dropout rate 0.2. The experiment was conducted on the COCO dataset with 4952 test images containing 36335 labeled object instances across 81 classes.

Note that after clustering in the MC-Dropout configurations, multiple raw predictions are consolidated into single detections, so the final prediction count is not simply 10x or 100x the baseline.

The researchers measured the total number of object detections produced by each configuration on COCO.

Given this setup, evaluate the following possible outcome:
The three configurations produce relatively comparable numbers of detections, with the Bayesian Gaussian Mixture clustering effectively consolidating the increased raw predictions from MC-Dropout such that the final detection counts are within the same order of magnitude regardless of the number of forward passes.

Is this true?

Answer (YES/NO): YES